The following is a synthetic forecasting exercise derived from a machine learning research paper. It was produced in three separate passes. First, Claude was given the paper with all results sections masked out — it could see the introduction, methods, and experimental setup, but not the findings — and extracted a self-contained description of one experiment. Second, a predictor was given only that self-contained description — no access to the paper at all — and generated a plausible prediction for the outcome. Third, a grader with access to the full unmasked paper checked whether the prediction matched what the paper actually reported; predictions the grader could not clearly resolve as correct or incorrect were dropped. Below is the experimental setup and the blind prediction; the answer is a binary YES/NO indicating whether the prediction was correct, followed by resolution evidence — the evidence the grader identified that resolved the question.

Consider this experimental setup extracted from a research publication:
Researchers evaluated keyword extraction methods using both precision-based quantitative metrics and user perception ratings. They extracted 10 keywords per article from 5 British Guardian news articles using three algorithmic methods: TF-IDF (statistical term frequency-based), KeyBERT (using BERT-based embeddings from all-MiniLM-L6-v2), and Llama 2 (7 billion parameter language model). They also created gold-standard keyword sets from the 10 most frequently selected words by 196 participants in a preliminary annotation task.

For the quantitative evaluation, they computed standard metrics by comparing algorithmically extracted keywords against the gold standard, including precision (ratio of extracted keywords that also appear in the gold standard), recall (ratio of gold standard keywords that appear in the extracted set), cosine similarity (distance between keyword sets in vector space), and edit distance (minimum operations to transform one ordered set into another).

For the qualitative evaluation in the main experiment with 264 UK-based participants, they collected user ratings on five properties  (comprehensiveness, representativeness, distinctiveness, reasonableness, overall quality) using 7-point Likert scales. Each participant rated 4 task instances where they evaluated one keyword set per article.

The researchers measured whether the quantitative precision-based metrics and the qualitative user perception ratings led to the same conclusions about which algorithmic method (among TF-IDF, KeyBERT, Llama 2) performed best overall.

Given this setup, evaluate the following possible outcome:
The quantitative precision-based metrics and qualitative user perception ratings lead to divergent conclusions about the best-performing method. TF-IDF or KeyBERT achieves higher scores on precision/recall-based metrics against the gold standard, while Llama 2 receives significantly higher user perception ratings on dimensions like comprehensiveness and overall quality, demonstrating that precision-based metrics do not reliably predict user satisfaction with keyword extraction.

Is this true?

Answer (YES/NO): NO